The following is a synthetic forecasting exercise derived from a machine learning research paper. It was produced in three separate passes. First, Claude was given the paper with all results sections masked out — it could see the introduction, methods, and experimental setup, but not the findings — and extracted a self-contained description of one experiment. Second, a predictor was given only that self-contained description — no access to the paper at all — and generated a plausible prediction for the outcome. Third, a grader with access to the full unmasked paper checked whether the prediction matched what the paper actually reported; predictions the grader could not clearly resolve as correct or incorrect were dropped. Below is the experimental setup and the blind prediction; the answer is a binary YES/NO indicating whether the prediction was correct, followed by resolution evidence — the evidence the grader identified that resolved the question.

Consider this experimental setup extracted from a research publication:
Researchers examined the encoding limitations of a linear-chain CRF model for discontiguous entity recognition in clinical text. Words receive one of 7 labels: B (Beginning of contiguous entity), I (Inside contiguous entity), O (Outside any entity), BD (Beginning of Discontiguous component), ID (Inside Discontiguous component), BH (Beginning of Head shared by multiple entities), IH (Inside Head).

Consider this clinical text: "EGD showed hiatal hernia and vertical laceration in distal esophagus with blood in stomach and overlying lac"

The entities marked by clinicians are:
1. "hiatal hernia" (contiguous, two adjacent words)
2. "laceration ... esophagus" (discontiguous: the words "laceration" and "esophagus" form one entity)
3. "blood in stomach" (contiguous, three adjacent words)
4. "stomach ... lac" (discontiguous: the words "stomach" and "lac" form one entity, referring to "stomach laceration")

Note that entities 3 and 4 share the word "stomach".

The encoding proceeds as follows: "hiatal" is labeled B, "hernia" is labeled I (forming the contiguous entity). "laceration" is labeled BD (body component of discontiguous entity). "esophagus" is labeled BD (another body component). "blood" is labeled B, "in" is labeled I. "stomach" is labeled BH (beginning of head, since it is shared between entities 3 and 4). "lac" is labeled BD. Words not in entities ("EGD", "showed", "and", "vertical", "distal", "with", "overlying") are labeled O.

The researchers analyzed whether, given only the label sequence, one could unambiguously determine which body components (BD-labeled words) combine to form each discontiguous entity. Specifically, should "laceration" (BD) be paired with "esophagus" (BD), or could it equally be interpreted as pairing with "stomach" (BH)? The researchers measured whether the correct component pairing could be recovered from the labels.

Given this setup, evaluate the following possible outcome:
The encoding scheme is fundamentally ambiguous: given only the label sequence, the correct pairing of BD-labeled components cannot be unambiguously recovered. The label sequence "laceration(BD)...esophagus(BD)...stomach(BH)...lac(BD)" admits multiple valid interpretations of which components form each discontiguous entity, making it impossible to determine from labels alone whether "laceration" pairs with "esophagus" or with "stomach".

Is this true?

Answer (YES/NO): YES